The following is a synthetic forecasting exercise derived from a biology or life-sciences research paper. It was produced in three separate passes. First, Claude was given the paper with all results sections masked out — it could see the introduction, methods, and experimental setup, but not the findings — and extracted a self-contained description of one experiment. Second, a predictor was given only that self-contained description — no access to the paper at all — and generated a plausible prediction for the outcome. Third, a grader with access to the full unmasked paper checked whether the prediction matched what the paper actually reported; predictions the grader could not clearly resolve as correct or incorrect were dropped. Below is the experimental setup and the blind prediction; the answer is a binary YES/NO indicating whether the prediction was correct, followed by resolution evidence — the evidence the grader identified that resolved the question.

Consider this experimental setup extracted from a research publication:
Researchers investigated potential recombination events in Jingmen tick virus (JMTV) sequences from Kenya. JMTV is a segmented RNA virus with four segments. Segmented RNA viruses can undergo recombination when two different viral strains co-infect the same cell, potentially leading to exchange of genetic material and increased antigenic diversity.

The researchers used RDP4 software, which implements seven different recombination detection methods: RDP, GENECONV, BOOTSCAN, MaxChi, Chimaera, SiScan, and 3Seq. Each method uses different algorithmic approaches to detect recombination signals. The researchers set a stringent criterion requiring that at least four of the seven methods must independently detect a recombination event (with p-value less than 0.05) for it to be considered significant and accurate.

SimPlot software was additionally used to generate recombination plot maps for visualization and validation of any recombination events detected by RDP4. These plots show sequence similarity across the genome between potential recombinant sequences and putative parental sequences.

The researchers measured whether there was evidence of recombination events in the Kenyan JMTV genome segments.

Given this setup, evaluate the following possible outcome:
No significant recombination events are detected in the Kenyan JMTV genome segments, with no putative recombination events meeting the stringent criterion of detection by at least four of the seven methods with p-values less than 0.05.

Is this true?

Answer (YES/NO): NO